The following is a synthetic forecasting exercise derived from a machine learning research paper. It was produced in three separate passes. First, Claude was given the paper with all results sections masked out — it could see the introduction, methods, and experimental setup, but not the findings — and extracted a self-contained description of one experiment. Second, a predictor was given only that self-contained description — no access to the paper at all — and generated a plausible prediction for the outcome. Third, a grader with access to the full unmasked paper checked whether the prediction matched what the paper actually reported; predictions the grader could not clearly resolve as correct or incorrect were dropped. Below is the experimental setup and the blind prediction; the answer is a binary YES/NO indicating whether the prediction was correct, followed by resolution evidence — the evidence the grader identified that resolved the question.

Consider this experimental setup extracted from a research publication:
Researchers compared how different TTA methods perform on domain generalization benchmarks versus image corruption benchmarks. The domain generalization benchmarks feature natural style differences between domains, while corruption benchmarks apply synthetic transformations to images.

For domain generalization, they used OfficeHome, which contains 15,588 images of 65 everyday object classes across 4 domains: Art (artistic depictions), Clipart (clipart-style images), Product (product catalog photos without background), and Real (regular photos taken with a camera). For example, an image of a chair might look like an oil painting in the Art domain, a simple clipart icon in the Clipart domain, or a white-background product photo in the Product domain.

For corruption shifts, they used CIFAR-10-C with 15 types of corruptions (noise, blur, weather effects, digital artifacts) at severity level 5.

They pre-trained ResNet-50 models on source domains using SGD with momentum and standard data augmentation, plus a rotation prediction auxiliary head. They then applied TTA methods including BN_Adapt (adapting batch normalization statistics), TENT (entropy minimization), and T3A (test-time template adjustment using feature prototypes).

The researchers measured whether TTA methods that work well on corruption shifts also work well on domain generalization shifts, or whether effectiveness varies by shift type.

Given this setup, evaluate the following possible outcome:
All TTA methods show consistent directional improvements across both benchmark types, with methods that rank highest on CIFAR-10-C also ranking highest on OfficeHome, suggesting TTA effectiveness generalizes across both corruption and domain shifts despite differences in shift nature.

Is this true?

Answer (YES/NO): NO